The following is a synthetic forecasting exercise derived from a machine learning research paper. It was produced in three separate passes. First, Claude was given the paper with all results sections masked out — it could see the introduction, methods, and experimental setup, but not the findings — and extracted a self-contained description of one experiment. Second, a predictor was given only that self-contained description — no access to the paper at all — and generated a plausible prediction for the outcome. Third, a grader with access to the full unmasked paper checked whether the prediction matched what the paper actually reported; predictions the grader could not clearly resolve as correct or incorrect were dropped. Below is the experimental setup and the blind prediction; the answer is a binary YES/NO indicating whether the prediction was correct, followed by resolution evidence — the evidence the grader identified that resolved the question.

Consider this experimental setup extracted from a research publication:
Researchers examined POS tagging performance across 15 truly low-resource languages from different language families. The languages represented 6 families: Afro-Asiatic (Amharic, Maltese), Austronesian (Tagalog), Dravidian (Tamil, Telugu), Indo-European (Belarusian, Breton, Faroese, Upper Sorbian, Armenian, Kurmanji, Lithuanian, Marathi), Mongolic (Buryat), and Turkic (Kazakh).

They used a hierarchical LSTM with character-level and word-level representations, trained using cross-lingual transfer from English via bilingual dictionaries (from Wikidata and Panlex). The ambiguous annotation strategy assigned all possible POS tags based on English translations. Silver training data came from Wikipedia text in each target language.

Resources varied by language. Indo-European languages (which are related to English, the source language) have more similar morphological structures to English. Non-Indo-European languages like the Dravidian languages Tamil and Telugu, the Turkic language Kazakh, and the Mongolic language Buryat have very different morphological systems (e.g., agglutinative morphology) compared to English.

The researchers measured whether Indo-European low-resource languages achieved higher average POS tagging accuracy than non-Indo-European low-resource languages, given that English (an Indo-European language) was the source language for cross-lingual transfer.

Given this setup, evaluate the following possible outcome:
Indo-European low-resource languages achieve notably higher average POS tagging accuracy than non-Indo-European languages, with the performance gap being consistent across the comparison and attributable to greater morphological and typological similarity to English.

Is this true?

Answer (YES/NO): NO